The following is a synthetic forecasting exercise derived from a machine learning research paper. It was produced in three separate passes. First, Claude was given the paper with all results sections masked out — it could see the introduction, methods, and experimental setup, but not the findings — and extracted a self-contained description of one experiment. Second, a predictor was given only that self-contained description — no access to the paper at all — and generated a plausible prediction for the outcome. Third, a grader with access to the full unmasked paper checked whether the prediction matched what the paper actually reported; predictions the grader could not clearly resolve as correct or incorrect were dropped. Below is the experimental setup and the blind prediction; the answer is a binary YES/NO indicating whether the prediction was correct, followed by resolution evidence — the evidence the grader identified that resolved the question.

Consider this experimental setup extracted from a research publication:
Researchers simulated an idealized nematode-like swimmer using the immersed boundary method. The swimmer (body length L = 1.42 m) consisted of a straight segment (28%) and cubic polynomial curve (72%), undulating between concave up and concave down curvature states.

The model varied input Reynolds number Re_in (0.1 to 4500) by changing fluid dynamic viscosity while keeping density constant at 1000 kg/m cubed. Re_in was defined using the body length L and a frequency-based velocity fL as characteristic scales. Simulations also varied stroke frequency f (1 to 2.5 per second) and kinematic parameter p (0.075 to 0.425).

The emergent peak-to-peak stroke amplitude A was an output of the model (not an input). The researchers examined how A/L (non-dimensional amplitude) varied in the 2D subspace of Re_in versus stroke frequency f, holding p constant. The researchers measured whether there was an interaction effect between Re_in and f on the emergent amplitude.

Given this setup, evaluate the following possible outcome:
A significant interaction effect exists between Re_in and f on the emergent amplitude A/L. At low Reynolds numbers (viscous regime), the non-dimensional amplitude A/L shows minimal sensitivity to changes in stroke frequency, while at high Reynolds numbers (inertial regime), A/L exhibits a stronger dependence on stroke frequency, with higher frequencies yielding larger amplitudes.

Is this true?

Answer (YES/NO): NO